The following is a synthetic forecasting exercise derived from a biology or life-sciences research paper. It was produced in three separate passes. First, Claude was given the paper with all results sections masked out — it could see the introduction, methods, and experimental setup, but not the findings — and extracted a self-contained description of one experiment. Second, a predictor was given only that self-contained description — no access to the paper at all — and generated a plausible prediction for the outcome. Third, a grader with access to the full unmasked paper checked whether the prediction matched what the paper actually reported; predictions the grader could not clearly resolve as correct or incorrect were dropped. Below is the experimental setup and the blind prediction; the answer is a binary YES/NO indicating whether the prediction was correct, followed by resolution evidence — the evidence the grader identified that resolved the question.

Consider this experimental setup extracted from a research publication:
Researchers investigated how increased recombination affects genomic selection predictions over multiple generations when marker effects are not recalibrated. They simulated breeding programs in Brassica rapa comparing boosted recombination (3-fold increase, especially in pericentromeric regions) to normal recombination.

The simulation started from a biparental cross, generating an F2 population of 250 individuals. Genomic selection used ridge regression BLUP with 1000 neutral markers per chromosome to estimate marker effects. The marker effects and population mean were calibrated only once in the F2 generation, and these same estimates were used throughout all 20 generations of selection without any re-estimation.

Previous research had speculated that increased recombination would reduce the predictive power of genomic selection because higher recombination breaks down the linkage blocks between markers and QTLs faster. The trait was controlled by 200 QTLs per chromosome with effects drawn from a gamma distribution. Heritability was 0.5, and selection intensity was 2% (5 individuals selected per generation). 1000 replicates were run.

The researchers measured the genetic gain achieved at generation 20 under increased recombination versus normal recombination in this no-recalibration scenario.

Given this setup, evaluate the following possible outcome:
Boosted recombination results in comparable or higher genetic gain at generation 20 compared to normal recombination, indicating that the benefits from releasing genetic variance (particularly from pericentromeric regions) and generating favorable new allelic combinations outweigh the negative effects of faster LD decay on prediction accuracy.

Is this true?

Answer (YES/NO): YES